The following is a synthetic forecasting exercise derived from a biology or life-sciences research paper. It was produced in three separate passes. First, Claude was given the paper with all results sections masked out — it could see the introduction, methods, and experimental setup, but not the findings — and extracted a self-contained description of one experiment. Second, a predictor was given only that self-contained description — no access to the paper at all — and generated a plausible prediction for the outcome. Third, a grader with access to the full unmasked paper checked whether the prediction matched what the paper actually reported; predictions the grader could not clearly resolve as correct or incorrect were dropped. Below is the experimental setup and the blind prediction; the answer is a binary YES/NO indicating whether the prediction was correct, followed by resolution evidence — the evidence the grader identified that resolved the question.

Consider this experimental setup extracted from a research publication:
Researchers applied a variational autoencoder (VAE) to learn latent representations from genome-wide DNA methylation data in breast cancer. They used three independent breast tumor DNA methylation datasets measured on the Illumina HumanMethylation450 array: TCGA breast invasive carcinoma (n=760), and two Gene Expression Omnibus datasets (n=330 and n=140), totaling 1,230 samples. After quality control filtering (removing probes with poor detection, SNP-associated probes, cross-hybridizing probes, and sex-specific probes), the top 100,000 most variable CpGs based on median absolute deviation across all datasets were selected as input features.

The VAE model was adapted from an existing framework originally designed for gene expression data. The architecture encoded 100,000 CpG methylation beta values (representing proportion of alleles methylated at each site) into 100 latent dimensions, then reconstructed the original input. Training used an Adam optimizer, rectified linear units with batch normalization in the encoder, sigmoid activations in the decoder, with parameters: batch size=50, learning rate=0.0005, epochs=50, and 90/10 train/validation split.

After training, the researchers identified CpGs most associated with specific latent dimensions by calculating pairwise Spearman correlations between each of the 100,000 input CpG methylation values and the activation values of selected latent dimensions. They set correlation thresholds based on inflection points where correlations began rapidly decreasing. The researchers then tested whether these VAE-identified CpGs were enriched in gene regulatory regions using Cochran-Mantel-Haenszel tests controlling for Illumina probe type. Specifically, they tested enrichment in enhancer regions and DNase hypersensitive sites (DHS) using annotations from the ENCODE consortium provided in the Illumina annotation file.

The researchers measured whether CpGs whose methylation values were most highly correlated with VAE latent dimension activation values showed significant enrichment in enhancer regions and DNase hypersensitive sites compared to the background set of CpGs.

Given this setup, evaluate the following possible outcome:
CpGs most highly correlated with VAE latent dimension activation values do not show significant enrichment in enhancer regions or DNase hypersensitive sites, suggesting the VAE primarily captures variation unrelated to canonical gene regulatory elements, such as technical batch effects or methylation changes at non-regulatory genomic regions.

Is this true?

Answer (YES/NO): NO